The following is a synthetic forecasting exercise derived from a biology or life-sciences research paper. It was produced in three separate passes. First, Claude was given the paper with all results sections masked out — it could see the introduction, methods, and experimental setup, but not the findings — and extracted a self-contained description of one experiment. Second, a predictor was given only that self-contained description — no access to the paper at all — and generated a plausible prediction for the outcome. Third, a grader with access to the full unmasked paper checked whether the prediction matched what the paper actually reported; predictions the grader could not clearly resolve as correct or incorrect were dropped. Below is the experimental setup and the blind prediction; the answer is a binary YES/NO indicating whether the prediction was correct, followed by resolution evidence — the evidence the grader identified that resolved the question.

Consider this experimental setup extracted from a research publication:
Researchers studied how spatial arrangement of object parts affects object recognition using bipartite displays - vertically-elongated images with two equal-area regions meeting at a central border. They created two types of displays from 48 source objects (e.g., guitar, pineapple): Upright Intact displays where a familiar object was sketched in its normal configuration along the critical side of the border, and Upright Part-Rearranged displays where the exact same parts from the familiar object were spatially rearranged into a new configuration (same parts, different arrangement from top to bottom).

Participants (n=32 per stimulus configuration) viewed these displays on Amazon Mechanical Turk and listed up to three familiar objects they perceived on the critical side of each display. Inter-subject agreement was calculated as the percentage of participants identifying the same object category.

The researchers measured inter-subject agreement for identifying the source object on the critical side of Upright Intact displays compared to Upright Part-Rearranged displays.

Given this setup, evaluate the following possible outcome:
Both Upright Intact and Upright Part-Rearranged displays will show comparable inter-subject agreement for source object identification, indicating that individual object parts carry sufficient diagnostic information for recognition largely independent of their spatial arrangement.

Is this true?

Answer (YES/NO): NO